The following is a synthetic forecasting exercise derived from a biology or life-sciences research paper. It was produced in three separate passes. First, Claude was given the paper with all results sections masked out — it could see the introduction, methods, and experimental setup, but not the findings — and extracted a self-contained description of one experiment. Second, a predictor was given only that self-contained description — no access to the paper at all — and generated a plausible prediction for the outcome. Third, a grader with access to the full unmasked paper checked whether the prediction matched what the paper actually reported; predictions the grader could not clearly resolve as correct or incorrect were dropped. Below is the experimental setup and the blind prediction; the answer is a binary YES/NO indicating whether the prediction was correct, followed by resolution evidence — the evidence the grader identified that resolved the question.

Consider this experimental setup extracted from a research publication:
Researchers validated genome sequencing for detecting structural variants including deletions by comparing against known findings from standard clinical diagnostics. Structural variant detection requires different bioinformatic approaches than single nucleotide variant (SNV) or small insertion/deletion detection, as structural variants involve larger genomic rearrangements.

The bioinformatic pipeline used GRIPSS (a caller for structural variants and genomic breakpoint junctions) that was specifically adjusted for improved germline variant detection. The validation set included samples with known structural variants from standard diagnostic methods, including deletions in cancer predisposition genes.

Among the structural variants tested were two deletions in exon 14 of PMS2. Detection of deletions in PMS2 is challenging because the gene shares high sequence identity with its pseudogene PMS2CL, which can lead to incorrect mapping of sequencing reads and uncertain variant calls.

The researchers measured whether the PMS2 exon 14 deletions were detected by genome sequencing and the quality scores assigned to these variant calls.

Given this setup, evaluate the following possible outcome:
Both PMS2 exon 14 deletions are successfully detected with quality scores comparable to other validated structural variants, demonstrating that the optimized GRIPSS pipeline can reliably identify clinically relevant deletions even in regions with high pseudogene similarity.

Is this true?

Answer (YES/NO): NO